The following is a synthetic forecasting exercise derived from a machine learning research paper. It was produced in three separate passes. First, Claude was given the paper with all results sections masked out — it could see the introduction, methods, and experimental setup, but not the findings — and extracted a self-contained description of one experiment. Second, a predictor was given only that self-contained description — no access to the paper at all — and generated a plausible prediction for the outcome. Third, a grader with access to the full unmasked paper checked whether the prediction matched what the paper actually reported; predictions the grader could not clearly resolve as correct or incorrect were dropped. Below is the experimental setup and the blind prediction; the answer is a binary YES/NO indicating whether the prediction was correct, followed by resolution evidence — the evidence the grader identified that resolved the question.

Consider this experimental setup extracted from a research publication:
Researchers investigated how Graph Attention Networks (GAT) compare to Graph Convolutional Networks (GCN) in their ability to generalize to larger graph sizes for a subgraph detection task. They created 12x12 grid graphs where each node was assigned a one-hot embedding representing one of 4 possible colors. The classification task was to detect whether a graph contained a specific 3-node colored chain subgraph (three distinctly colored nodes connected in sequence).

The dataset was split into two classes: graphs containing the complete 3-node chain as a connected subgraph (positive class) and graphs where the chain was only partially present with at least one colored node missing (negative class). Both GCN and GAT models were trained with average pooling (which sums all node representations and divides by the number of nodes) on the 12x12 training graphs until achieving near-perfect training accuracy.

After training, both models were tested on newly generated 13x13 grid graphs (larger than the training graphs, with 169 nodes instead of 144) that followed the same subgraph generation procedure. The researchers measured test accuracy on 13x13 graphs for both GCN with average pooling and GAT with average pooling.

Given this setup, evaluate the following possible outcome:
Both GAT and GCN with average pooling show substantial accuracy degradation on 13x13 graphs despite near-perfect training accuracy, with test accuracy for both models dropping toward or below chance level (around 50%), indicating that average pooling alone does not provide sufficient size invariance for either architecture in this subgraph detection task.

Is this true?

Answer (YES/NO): NO